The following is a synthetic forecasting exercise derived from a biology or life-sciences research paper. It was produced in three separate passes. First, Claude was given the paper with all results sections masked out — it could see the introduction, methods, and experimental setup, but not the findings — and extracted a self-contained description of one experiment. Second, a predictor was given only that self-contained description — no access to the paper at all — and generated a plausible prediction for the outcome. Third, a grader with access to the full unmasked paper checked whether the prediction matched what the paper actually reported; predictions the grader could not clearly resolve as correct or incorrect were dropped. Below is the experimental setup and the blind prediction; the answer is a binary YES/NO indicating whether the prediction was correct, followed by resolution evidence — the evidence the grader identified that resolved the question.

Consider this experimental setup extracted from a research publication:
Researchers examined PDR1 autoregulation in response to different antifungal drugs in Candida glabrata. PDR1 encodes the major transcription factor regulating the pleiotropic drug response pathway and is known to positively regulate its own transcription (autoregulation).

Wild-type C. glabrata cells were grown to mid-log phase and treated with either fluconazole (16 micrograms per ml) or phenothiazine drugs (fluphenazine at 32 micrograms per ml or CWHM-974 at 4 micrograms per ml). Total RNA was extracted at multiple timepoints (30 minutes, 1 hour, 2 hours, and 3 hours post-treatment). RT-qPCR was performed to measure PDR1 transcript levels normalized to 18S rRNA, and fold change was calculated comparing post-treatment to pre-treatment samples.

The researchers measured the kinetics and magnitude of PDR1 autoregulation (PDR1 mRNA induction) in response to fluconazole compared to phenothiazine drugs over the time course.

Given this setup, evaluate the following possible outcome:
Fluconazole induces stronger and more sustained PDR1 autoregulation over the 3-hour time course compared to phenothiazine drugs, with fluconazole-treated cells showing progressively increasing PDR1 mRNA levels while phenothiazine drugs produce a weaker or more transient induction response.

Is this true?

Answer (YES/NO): NO